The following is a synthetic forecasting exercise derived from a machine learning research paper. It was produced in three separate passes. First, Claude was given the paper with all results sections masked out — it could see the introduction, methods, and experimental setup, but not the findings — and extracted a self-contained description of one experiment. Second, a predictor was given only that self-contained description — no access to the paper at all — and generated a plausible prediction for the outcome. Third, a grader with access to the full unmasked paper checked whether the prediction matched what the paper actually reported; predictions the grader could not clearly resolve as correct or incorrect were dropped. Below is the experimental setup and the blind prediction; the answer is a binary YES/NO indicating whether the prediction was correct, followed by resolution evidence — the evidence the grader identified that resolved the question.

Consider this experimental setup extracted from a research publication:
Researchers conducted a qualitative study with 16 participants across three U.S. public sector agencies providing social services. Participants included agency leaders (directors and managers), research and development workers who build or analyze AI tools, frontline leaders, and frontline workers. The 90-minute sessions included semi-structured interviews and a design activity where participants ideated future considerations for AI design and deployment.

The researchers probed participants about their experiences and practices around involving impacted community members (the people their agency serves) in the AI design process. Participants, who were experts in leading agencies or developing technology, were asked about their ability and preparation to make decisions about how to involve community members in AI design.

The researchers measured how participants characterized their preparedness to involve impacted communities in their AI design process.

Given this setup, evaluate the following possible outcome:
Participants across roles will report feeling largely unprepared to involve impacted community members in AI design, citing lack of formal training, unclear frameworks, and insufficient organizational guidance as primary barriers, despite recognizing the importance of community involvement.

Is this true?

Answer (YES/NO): YES